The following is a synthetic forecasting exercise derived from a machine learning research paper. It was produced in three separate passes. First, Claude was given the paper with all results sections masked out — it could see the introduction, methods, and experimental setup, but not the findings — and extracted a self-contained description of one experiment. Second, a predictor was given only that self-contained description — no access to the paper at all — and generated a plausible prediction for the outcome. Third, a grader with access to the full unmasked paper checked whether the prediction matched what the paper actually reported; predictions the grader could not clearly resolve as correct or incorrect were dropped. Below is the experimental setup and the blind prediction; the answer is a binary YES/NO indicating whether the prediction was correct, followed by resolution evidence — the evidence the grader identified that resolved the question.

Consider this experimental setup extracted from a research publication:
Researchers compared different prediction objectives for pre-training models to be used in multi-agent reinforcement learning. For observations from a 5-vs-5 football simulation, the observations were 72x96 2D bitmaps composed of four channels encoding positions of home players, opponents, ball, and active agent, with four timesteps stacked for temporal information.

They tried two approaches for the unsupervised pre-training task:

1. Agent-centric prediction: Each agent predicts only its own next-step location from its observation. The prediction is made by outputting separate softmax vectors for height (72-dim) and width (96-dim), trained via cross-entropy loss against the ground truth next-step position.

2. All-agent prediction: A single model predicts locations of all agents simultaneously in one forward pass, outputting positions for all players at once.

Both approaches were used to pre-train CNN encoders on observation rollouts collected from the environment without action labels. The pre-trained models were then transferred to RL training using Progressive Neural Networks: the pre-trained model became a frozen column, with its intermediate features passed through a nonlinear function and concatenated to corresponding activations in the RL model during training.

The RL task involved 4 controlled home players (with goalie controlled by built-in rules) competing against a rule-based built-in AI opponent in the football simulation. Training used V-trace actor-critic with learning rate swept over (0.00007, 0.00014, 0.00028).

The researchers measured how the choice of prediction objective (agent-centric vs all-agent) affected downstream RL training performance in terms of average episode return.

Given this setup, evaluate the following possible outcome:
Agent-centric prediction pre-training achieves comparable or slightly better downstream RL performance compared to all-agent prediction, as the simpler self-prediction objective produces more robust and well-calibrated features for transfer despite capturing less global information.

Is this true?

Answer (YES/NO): NO